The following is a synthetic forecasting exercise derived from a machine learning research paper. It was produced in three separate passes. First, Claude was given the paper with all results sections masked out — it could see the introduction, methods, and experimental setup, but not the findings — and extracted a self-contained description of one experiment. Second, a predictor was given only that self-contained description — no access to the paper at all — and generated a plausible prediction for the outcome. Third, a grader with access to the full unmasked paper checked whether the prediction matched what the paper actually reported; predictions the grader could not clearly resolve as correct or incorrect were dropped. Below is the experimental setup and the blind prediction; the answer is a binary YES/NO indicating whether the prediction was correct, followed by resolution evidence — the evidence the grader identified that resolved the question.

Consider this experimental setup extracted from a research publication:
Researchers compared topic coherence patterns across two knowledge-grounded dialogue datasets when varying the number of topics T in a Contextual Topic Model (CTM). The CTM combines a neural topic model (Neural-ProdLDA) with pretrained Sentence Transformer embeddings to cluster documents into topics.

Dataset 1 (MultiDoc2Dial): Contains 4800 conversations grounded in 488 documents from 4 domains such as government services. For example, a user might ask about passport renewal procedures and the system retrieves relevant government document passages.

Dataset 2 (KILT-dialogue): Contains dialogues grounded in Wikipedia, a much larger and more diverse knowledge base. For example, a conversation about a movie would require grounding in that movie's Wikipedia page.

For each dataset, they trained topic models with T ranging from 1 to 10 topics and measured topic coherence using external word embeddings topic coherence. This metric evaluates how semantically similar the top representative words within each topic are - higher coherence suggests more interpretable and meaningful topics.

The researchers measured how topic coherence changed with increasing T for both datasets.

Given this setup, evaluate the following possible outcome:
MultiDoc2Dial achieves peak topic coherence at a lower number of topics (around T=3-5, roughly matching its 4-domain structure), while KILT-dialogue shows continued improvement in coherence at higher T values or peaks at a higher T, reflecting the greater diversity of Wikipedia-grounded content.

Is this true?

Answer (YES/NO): YES